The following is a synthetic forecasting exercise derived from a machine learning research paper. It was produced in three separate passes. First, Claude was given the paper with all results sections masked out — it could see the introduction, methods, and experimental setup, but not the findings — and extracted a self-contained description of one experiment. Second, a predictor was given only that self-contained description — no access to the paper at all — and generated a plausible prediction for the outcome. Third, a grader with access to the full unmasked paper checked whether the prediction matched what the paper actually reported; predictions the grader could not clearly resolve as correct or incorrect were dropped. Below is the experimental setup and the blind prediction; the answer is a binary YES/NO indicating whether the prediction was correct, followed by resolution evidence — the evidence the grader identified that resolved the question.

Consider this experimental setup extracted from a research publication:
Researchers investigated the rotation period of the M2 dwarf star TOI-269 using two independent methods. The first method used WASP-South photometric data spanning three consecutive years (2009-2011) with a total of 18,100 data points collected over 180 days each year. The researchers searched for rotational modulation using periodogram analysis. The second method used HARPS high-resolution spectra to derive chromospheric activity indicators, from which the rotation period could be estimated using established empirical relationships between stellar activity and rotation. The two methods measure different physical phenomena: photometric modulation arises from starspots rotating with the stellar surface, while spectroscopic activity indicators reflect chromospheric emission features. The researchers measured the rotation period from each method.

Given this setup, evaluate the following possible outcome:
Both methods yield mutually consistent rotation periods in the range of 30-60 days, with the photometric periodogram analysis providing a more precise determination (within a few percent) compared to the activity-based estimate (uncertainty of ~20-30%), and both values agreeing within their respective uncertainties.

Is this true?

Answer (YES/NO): NO